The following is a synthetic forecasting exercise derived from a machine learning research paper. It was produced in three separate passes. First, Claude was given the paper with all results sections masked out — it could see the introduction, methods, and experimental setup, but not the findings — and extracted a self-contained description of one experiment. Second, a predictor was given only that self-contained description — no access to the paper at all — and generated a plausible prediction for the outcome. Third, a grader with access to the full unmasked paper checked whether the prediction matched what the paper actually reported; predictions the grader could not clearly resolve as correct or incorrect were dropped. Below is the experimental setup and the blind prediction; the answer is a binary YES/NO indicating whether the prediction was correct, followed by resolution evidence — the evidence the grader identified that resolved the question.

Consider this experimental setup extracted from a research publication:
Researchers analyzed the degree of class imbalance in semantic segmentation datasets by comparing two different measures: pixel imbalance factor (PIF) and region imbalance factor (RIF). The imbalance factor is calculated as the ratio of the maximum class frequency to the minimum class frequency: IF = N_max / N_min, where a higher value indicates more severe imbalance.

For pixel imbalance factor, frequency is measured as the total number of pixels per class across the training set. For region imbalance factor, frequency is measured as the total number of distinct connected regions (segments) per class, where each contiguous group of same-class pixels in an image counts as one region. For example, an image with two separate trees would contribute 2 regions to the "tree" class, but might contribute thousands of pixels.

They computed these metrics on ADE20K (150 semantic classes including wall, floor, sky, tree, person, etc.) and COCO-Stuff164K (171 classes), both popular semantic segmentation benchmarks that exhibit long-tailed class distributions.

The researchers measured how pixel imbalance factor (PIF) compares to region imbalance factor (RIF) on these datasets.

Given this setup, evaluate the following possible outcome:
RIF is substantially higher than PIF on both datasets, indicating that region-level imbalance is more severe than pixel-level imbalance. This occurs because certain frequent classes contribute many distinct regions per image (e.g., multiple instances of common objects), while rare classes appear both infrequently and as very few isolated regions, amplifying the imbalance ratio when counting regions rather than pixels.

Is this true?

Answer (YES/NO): NO